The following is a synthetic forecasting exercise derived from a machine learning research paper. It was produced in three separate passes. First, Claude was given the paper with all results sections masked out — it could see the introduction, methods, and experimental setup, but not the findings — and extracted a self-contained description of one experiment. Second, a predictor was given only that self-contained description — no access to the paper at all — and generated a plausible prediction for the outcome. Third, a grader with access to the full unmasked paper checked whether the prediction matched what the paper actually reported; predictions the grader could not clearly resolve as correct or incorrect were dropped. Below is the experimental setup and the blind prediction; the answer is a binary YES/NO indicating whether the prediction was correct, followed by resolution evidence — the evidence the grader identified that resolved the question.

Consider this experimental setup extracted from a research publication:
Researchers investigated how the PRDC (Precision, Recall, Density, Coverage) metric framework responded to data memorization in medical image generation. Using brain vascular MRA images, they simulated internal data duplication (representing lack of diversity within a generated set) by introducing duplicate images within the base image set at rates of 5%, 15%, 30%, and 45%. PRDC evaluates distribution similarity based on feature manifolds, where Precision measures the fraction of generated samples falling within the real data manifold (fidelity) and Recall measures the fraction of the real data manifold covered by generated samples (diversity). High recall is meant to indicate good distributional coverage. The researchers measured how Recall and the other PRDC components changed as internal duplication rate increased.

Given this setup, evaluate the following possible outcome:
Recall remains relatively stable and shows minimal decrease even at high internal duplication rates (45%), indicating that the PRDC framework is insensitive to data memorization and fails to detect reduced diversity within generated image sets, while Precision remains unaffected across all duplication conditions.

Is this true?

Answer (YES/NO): YES